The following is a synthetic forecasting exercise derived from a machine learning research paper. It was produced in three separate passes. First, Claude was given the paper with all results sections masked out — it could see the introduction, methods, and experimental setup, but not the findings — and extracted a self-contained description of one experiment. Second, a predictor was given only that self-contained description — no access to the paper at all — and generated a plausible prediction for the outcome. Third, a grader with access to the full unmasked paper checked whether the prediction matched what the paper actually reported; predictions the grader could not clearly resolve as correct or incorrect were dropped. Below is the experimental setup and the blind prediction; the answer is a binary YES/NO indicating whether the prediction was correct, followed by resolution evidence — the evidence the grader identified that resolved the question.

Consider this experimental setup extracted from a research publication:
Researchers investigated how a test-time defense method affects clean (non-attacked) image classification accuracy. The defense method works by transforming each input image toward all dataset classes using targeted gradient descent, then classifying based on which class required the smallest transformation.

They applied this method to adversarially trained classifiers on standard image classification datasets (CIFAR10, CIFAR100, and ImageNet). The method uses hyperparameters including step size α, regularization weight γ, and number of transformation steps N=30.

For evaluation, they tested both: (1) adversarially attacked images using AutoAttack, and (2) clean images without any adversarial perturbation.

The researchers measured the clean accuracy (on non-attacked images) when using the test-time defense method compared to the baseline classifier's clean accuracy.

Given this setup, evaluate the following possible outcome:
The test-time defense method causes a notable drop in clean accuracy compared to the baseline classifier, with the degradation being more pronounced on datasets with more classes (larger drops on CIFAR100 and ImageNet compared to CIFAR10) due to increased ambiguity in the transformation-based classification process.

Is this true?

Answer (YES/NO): NO